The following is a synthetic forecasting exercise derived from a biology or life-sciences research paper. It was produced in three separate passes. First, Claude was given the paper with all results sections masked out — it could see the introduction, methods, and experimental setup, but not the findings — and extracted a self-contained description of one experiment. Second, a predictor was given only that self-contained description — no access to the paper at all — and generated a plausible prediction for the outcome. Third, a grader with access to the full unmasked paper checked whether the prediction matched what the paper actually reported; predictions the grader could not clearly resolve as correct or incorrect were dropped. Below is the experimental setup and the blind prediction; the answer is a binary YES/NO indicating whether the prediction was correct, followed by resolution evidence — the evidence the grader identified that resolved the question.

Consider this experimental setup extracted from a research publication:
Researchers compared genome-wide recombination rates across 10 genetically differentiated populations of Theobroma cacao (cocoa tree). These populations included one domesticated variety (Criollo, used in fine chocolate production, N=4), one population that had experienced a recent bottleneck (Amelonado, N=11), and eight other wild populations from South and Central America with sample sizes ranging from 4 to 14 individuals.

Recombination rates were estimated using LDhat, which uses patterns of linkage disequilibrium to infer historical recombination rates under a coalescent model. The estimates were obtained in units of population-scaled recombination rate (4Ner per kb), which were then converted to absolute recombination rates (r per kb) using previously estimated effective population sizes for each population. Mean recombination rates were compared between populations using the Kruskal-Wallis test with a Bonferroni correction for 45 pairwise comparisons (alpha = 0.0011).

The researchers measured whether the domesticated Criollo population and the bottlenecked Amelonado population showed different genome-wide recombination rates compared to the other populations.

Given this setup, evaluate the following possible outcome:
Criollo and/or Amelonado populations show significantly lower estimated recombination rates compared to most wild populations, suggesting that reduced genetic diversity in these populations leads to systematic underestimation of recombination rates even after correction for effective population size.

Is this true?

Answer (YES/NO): NO